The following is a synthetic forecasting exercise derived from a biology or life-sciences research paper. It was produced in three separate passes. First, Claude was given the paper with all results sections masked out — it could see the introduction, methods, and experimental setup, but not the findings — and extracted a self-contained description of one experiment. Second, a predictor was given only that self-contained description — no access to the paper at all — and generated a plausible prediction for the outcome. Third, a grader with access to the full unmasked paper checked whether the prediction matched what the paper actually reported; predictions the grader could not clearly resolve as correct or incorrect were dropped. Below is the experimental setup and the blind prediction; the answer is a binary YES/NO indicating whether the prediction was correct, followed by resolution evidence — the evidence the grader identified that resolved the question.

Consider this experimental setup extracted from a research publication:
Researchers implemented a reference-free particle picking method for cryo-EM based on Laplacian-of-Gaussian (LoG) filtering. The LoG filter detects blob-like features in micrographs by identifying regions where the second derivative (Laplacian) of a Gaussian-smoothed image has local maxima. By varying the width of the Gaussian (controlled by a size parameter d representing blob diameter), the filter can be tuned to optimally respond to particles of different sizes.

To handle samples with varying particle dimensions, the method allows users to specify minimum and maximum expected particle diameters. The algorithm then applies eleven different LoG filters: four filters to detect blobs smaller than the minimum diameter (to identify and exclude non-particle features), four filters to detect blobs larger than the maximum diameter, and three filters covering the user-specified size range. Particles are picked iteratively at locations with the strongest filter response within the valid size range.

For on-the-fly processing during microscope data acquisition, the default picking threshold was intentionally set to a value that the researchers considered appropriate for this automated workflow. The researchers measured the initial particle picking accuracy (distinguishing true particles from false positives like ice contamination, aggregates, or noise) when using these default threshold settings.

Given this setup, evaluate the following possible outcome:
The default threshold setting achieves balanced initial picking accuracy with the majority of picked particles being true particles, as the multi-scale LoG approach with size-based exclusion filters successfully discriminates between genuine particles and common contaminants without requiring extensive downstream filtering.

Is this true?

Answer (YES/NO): NO